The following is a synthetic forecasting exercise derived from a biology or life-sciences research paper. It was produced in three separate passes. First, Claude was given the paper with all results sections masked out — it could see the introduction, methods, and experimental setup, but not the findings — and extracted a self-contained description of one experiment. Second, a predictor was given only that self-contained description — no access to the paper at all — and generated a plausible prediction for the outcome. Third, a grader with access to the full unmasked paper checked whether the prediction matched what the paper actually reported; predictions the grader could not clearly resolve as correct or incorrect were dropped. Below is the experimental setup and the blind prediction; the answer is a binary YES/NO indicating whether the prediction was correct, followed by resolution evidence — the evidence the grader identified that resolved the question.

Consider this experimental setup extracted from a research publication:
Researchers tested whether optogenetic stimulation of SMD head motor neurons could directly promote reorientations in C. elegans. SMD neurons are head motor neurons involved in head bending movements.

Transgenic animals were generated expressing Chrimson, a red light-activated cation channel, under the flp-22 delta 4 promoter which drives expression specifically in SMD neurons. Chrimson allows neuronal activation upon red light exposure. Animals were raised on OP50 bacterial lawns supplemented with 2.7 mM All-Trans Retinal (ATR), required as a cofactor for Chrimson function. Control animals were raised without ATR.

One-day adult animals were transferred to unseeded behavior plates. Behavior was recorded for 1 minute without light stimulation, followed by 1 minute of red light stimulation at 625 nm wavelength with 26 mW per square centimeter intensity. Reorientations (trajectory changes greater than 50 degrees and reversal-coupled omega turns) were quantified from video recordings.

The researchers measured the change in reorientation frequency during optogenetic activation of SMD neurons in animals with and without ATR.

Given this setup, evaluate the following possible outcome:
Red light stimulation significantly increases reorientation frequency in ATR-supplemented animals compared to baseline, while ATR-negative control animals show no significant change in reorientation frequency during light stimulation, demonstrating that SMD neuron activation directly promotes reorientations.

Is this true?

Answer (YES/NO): YES